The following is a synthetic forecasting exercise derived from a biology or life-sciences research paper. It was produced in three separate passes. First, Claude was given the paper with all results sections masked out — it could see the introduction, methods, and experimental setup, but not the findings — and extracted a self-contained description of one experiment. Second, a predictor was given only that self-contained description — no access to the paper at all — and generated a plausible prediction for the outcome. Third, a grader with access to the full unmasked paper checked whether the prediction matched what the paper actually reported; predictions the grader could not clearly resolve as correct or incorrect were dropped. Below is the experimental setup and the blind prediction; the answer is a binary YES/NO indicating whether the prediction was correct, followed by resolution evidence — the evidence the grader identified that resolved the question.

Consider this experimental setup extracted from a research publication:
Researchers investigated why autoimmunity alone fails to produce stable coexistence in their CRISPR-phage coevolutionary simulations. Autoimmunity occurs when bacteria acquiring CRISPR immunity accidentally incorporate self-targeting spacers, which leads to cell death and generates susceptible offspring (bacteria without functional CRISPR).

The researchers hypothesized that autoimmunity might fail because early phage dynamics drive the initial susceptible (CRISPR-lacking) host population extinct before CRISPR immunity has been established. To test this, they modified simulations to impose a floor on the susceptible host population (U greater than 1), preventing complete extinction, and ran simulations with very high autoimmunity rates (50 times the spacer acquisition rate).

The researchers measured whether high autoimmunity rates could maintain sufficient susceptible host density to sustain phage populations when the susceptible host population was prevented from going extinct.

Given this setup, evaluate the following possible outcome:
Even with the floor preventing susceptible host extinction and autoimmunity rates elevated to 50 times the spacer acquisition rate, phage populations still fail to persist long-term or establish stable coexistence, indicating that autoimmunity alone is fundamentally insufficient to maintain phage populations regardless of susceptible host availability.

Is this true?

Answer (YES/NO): YES